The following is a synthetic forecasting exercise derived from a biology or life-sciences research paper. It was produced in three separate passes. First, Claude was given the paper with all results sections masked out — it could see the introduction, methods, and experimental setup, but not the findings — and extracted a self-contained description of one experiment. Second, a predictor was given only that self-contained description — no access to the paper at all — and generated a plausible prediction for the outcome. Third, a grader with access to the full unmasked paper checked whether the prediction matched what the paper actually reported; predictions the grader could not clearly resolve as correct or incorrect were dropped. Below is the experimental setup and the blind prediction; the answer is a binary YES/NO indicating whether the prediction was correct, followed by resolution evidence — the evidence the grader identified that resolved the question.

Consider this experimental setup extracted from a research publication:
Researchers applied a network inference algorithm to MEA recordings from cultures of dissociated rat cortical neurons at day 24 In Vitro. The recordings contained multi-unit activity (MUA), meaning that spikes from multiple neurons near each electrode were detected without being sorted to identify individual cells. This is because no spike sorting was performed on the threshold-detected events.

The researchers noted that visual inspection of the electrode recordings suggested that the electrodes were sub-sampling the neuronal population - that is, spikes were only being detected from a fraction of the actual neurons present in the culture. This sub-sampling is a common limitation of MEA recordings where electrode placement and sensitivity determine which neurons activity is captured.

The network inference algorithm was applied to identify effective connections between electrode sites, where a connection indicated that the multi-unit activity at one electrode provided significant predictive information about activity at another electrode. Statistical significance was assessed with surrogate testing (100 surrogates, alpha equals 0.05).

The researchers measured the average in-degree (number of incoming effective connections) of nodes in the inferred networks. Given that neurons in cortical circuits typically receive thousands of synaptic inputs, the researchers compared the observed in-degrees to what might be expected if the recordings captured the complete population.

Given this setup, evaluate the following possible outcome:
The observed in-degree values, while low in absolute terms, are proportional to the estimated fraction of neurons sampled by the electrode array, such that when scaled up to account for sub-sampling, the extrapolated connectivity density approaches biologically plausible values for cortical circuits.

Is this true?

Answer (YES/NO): NO